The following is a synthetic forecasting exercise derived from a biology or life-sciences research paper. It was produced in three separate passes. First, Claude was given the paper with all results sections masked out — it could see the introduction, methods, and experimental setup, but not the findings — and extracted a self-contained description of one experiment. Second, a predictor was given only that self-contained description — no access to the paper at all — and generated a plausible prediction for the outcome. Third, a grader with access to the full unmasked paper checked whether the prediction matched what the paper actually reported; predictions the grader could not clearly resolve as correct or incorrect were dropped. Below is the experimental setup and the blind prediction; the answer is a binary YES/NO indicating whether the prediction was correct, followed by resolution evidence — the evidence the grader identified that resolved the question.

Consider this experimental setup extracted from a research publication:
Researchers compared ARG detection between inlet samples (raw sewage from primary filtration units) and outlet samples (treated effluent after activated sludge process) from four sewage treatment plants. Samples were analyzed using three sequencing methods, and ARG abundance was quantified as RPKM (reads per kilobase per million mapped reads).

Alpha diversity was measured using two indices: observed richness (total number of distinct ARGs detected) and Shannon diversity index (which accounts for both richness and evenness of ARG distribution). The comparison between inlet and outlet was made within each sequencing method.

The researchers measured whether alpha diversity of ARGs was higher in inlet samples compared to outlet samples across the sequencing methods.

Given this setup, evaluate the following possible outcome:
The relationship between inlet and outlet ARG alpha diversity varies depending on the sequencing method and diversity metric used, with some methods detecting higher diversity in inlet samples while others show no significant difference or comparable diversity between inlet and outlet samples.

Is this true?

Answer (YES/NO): NO